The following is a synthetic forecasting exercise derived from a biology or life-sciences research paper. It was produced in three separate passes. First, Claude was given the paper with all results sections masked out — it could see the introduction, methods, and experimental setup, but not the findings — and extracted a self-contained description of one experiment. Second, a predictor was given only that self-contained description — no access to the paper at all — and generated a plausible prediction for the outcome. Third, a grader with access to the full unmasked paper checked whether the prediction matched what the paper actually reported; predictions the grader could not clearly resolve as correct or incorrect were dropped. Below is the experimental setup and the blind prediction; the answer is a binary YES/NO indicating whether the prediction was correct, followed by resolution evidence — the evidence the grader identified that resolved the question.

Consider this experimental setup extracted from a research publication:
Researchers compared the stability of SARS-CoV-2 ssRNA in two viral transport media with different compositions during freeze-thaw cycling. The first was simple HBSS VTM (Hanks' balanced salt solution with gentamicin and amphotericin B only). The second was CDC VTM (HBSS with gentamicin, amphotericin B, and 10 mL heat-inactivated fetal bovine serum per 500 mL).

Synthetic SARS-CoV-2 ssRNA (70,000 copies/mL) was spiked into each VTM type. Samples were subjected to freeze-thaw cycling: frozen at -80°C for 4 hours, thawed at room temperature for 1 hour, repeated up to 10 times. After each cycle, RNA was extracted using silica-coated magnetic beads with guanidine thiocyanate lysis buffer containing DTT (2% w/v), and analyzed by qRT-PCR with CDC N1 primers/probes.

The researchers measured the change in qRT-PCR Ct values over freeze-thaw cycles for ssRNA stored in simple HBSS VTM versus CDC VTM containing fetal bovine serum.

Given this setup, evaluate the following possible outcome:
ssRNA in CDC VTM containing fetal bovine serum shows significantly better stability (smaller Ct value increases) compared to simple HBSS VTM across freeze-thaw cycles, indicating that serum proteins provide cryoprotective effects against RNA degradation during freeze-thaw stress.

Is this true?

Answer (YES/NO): NO